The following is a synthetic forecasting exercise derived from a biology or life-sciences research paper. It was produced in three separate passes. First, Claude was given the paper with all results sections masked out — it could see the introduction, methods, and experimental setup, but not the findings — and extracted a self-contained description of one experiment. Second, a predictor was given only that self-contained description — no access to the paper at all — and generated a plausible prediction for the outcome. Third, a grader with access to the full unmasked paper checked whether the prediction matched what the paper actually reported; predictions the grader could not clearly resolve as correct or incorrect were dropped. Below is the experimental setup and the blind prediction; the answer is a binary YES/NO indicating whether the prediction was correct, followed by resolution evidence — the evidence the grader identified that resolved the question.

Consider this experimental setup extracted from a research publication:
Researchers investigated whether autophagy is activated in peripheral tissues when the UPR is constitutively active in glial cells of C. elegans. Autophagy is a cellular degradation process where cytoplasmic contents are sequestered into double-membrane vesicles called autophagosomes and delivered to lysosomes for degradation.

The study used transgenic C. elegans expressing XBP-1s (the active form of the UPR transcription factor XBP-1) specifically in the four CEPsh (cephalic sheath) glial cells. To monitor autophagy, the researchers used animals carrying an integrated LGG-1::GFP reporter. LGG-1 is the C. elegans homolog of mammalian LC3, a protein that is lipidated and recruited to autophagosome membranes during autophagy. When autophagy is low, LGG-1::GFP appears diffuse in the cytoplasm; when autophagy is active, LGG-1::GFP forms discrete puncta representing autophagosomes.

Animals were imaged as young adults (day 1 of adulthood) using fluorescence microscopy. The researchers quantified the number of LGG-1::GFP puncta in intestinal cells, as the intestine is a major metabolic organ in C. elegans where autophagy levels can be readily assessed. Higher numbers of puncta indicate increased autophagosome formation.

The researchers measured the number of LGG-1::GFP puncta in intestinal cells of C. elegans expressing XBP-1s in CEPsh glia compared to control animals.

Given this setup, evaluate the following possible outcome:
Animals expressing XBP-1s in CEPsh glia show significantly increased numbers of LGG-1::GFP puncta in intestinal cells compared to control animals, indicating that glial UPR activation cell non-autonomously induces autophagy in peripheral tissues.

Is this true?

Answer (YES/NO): NO